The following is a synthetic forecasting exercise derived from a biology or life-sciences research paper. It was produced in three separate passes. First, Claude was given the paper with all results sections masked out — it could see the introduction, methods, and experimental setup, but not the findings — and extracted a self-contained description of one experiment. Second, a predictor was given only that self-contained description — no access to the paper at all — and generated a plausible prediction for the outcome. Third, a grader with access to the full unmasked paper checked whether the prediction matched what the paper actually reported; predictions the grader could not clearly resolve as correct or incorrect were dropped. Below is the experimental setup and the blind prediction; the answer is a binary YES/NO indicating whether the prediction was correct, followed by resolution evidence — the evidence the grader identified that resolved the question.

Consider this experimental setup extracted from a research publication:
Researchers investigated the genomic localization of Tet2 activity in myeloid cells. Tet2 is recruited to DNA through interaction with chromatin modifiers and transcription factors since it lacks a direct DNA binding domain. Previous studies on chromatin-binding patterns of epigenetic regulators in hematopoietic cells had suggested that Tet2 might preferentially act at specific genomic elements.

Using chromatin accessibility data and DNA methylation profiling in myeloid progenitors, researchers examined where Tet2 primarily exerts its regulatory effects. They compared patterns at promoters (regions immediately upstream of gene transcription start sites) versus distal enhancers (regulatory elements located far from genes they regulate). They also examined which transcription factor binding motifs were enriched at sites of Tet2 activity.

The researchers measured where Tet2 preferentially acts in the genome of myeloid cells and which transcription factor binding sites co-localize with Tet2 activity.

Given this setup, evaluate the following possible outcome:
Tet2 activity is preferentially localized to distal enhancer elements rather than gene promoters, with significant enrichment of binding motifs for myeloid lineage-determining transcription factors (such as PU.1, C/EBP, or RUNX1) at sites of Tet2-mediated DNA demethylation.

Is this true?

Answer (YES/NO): YES